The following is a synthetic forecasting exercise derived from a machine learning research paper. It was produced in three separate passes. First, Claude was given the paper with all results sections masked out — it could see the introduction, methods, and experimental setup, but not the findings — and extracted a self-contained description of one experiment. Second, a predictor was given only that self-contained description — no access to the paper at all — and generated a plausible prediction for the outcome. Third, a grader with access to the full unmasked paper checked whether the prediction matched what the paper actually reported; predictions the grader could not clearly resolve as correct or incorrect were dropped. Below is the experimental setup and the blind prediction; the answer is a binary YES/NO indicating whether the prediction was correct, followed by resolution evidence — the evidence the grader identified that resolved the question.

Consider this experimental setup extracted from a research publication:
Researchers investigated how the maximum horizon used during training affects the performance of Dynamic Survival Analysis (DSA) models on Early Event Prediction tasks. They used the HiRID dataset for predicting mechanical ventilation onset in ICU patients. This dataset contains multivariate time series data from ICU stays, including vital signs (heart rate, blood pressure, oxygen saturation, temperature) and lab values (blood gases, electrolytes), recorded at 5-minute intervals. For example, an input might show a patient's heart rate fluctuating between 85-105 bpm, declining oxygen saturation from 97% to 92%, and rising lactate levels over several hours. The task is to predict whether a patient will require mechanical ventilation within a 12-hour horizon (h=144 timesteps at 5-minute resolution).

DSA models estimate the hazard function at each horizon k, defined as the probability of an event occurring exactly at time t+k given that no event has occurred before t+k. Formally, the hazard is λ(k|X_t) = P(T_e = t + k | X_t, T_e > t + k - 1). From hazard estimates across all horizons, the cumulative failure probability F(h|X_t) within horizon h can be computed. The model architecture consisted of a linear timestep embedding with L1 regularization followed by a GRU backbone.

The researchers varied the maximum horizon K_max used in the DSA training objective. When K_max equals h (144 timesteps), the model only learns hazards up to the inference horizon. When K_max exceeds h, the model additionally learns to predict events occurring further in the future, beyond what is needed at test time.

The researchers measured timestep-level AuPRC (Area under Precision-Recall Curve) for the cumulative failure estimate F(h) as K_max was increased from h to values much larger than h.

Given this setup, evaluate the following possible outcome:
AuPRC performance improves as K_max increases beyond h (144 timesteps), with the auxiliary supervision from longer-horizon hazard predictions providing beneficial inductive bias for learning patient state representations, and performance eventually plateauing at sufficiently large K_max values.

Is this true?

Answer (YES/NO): NO